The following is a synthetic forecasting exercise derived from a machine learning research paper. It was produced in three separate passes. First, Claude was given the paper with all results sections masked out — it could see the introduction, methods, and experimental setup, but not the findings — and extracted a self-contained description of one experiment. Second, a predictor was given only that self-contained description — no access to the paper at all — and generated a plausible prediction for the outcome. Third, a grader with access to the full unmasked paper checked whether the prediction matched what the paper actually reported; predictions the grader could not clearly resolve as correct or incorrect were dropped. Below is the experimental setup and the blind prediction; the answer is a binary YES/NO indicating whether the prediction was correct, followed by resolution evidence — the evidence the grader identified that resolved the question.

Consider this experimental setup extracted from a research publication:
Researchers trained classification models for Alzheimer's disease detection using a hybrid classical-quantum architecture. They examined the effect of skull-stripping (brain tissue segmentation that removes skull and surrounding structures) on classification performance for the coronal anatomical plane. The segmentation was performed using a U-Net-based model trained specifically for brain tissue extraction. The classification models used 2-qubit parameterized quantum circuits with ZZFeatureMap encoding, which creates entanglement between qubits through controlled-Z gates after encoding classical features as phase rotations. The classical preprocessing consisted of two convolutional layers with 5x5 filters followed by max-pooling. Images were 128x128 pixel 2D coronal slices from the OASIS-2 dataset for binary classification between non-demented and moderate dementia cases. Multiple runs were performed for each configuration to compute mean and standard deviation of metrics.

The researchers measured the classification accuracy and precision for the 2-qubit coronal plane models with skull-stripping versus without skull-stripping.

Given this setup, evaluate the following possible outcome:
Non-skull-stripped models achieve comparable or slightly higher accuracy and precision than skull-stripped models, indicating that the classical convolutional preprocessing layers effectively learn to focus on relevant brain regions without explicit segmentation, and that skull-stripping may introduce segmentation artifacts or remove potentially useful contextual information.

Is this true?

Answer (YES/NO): NO